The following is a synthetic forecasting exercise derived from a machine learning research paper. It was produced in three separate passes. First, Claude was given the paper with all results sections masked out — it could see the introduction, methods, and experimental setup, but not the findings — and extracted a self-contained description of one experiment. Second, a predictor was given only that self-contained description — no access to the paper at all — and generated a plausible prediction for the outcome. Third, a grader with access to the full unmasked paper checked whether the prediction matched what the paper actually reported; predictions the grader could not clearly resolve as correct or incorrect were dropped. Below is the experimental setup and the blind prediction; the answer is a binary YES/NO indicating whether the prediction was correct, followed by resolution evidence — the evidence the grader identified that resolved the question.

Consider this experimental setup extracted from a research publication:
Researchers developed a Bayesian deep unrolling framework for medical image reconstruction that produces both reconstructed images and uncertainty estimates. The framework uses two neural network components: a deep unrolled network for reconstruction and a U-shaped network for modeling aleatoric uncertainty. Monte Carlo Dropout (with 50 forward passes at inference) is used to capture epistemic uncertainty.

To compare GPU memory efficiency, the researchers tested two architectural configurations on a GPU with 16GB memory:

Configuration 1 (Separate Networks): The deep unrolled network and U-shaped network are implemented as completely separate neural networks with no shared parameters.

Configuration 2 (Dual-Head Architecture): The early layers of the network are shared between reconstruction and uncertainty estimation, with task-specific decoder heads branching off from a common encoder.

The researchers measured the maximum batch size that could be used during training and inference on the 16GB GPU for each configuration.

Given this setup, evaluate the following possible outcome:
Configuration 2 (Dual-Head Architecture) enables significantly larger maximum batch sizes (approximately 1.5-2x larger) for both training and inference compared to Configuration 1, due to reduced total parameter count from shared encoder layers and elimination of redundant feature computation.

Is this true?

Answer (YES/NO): NO